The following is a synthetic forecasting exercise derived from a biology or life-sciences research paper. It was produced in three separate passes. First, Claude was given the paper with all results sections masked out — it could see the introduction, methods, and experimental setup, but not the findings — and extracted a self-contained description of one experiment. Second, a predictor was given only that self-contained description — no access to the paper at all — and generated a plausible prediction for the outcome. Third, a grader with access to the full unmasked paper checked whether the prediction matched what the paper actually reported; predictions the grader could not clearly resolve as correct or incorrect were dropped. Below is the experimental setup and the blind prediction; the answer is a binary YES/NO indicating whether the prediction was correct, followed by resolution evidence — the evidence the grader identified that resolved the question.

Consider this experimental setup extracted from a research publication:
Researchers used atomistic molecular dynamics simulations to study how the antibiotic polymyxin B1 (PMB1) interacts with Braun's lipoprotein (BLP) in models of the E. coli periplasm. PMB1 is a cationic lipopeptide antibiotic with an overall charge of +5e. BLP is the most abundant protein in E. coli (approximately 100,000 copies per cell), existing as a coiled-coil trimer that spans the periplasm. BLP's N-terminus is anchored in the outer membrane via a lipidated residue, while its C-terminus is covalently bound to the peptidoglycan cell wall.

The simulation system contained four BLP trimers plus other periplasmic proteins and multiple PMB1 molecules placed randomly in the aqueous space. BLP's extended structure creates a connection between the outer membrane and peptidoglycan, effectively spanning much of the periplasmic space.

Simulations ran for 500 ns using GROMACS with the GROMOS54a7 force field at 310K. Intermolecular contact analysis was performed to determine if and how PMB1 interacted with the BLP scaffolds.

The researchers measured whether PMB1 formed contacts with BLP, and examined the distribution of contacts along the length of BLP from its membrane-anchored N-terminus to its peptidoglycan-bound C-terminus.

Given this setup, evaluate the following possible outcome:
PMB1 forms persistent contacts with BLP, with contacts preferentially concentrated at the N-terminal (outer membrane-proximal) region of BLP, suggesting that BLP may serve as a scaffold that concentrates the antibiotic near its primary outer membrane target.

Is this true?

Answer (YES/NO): NO